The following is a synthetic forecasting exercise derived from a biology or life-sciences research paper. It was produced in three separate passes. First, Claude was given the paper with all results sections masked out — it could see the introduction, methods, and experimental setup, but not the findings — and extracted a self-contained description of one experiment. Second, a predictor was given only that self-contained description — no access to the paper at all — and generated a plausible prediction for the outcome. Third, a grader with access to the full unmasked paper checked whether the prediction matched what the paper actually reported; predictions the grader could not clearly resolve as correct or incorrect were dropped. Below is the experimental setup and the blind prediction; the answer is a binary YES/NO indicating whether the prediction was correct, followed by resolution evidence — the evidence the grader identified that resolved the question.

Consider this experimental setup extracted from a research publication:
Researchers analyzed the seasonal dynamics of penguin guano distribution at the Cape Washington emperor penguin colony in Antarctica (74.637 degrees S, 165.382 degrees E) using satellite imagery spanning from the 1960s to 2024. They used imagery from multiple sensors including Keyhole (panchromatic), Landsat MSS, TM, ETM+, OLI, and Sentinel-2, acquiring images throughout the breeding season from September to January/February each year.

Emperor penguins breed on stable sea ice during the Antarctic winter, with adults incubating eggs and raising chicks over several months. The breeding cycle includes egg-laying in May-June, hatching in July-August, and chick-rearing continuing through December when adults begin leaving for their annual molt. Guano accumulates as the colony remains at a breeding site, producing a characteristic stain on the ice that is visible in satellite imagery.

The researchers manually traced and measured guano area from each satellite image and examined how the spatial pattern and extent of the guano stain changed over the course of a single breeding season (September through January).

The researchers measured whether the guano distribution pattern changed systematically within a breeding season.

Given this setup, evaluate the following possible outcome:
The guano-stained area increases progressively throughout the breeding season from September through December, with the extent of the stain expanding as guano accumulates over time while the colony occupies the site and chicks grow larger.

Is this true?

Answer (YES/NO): NO